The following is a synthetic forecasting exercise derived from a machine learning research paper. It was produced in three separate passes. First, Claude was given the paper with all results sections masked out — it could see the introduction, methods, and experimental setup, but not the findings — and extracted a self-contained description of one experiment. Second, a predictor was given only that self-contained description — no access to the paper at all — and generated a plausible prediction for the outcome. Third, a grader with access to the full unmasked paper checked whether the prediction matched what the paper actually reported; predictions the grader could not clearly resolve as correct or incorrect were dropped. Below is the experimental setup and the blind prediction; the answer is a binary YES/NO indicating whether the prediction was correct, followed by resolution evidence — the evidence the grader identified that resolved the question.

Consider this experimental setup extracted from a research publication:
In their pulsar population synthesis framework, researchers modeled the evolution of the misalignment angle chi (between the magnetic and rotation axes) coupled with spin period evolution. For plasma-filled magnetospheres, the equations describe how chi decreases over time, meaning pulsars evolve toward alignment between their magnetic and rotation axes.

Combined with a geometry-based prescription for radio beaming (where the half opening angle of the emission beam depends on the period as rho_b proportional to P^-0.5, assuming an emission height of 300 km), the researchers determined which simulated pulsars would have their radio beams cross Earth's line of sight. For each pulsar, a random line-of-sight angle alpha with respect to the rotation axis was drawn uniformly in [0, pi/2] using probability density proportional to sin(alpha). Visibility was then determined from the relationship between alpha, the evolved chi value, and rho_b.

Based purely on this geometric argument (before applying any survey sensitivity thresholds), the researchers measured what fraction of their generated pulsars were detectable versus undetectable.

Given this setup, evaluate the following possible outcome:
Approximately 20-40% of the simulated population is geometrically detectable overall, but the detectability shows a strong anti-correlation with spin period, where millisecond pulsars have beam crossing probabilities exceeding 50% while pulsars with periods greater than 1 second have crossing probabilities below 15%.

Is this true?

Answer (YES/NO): NO